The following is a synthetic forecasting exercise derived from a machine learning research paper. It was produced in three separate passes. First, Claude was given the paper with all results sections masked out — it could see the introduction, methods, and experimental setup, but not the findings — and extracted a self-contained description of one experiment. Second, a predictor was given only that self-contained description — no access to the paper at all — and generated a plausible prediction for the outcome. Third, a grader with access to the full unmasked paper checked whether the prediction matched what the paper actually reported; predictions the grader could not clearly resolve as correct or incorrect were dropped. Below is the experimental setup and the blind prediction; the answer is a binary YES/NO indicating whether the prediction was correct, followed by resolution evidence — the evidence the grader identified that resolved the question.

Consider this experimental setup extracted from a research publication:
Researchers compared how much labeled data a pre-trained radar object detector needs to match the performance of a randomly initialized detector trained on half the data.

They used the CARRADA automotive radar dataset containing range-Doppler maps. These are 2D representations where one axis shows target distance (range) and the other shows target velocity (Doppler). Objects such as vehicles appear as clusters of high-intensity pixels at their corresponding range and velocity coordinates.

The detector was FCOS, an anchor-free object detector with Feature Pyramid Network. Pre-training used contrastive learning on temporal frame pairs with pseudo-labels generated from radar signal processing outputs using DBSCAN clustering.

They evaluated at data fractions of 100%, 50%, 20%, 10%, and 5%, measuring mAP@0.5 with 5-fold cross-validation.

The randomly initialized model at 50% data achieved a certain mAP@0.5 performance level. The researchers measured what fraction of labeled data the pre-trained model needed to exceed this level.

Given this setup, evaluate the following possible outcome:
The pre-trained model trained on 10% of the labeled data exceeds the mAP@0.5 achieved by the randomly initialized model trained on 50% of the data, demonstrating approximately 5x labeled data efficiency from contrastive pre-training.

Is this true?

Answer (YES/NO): YES